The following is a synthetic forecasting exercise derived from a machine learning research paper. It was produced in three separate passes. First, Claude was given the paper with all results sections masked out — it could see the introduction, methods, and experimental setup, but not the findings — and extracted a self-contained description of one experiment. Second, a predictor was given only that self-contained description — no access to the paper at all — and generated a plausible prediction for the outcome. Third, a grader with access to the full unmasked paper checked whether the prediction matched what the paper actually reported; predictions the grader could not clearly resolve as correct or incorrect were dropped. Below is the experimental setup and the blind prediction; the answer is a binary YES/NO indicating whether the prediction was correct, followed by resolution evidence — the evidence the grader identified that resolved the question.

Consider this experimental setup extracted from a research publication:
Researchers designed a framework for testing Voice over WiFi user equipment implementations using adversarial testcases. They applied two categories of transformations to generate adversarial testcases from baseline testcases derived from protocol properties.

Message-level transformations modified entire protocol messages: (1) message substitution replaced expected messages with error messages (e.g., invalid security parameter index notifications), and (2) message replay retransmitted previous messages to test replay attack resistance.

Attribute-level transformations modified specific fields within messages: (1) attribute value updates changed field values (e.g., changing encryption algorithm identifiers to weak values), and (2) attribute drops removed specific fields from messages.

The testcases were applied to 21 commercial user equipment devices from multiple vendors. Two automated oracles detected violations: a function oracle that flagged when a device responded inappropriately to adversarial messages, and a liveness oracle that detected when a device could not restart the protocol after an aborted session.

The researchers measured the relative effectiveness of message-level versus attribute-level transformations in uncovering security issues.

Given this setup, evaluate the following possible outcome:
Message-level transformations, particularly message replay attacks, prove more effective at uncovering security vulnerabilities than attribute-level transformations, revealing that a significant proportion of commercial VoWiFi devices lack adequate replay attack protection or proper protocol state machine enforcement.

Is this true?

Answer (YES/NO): NO